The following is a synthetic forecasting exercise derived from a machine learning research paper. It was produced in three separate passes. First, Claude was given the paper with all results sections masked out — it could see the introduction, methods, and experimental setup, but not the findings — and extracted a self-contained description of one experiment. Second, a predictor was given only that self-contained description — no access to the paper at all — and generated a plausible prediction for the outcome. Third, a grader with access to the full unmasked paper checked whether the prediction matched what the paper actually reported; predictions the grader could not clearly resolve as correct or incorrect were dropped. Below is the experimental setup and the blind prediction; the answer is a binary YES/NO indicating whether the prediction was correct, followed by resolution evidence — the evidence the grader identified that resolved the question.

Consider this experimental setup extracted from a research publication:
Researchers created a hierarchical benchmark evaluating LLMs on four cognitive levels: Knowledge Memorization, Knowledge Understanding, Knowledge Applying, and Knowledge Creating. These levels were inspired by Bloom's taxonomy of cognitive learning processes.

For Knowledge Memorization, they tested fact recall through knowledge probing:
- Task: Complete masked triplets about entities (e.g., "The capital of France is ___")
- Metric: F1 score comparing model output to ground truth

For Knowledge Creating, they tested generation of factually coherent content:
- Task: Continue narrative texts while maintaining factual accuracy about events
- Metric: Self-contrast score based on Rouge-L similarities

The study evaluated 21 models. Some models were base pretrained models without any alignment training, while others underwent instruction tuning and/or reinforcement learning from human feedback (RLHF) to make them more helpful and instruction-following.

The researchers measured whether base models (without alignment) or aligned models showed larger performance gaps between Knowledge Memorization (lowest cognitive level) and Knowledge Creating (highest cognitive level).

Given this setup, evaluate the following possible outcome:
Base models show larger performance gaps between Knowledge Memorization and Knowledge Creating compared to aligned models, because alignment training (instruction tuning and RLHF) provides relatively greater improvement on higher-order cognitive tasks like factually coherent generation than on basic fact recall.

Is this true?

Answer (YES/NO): YES